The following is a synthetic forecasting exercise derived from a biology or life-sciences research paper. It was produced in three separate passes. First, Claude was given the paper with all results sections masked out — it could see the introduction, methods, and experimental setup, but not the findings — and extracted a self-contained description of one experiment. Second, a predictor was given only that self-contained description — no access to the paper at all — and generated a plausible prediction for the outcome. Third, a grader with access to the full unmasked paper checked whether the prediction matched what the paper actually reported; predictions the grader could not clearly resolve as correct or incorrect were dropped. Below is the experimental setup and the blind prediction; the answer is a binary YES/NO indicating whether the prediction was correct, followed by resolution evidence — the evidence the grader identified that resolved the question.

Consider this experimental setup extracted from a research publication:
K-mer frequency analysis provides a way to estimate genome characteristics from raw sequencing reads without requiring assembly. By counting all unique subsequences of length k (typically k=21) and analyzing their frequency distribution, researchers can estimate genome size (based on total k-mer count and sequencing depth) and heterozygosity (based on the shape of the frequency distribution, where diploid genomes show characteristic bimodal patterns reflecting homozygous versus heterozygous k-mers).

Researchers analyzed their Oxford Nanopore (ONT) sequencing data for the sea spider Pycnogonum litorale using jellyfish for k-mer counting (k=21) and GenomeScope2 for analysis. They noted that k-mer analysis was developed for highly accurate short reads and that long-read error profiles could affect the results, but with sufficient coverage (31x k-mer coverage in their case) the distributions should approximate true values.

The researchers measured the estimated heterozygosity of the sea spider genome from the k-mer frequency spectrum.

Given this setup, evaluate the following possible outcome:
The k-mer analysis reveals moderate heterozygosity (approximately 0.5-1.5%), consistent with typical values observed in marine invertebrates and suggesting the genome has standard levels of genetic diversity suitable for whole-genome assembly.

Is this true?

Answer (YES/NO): YES